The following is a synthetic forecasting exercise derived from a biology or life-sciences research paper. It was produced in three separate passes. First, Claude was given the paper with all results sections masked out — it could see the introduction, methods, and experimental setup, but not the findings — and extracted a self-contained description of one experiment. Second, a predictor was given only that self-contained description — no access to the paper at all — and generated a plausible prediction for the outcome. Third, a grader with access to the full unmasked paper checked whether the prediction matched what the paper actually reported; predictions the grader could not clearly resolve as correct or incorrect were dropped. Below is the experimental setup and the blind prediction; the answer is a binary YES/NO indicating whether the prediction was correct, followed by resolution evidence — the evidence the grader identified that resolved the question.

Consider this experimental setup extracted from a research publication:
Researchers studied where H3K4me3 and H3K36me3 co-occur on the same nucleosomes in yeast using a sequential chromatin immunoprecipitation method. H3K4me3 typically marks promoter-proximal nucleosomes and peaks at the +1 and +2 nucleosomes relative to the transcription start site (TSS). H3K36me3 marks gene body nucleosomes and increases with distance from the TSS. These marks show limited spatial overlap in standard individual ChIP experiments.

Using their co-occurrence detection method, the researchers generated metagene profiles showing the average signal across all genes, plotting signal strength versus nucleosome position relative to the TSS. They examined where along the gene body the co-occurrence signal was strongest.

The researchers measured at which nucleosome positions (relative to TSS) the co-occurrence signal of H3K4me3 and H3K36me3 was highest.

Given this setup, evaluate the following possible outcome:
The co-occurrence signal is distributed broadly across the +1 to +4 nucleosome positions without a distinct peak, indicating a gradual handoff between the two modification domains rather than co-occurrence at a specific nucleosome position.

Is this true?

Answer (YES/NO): NO